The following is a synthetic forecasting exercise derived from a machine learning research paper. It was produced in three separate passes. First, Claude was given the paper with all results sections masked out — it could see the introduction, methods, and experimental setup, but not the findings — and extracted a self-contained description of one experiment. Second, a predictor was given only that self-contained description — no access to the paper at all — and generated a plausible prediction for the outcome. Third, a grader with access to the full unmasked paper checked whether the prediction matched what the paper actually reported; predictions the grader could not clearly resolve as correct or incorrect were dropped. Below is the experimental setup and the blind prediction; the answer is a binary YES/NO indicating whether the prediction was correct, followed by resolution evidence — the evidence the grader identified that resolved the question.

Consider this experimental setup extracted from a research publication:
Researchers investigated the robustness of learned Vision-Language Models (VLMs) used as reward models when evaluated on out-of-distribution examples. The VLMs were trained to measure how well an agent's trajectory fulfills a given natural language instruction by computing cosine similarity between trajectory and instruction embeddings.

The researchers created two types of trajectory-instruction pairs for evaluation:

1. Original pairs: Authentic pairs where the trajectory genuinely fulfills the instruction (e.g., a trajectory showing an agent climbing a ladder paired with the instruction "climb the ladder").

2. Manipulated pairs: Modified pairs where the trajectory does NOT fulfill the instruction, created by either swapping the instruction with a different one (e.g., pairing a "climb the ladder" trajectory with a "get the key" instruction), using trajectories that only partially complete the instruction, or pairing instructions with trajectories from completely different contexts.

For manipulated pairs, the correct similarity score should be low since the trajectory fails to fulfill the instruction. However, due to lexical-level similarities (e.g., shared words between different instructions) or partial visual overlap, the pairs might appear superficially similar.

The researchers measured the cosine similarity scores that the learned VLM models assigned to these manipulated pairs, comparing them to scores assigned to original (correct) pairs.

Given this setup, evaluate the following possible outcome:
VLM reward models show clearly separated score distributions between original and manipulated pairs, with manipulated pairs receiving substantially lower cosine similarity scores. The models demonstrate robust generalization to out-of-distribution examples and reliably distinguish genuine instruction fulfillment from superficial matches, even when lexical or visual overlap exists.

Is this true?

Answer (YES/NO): NO